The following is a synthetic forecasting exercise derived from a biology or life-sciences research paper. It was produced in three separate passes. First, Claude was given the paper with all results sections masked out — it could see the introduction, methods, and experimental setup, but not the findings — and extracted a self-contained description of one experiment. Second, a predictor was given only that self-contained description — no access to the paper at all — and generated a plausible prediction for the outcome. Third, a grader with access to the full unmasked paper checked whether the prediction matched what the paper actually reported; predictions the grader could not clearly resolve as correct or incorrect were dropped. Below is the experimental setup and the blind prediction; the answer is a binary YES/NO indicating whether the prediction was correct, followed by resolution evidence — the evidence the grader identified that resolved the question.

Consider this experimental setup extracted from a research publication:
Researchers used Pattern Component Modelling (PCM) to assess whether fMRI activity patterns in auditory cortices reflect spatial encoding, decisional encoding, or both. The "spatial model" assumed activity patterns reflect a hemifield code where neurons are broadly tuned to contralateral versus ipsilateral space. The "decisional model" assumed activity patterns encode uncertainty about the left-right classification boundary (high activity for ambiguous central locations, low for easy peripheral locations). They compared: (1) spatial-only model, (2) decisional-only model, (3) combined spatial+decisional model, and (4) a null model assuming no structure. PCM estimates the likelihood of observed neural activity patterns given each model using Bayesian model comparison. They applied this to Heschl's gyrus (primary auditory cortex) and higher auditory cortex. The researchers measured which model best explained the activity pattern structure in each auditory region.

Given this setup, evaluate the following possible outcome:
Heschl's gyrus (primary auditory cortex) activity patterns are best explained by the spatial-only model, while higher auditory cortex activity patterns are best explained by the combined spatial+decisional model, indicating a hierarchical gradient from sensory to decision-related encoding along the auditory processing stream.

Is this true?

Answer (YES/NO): YES